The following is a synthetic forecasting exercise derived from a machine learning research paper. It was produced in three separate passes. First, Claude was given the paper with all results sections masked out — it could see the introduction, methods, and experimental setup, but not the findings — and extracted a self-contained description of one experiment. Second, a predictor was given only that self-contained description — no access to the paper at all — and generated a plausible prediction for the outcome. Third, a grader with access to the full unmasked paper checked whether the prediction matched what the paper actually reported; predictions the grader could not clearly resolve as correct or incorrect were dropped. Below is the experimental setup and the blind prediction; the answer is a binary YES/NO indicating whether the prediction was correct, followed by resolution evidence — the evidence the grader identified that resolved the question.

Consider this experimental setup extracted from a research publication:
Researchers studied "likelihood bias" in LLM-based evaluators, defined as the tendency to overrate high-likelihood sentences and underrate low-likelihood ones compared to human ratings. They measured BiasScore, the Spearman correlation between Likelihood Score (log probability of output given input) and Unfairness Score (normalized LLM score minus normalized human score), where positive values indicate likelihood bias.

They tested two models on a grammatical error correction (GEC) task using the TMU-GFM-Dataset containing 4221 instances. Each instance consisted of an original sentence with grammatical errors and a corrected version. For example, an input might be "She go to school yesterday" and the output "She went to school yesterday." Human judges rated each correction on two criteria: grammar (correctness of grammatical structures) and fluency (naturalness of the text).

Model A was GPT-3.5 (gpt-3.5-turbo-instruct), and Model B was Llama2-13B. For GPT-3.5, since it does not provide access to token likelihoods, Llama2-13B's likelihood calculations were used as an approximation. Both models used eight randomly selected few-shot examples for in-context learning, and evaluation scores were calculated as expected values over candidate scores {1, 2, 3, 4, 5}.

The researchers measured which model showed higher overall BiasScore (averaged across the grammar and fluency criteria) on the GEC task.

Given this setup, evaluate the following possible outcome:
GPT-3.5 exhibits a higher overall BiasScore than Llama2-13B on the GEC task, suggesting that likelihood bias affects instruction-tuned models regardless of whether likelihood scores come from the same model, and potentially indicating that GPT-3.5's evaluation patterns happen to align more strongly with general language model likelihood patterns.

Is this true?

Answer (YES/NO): YES